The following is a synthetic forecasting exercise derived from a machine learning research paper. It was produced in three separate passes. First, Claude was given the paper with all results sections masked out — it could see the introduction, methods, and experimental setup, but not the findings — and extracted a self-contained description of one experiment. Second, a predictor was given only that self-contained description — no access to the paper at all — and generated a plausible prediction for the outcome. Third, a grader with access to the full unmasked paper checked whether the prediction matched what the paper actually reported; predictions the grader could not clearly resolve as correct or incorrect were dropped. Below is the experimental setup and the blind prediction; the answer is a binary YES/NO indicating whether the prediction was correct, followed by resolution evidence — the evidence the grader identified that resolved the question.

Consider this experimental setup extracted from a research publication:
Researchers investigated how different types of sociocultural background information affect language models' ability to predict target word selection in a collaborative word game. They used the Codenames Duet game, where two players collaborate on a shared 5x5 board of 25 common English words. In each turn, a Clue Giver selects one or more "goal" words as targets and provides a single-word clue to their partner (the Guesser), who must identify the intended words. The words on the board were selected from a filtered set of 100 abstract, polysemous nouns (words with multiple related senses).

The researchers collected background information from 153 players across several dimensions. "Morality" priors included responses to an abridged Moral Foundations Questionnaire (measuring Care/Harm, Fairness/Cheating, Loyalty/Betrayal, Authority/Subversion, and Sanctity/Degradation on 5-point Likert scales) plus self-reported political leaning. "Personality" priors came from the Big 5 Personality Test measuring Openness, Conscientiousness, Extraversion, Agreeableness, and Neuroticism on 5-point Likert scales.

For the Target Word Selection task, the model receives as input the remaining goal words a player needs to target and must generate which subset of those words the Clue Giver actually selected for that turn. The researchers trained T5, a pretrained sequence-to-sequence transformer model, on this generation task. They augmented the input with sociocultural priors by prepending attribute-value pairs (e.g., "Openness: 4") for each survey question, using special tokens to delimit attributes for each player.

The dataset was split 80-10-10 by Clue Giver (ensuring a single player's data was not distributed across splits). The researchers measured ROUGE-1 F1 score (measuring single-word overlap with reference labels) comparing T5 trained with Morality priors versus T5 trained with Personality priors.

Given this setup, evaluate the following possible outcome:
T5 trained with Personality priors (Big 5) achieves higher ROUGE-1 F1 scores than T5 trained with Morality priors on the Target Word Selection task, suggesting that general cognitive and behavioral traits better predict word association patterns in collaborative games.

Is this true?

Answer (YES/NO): NO